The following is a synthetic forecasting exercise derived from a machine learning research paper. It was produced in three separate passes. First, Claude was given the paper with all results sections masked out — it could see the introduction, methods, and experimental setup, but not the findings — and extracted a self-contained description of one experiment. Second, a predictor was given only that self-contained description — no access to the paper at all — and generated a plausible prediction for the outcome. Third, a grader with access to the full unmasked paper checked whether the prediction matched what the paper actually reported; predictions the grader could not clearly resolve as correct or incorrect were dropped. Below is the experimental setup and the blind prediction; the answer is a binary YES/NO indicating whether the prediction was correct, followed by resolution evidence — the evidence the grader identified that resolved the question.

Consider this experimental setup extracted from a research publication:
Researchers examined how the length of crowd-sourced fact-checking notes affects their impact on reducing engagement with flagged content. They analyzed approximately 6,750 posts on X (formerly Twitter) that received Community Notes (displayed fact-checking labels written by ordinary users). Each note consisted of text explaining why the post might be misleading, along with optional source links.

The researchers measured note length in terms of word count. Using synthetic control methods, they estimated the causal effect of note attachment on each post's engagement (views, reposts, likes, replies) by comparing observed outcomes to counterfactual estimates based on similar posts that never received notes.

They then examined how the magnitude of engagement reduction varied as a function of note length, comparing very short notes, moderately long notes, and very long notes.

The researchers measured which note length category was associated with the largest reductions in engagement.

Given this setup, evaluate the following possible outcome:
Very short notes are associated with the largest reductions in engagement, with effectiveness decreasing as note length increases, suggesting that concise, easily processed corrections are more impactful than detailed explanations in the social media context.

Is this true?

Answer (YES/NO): NO